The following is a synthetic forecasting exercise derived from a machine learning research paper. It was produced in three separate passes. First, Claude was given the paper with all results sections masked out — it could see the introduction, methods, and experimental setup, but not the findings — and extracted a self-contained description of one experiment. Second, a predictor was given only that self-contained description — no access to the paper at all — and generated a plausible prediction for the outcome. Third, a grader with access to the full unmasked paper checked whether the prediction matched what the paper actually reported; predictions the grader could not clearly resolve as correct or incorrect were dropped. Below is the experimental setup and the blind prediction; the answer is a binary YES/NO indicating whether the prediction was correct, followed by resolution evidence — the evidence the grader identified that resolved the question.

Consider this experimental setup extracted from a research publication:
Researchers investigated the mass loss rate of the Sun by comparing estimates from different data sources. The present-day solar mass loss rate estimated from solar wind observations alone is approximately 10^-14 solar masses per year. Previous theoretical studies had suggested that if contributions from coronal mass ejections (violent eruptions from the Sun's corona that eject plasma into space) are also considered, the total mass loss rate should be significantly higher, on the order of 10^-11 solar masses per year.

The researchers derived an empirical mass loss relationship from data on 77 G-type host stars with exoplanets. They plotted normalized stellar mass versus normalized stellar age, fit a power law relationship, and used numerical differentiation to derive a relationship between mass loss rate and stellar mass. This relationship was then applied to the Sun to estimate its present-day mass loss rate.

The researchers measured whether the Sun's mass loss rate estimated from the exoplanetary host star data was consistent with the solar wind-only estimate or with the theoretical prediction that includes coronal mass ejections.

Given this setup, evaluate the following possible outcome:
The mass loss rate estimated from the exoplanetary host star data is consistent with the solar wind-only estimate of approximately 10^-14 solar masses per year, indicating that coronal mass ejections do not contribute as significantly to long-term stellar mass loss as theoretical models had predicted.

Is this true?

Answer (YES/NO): NO